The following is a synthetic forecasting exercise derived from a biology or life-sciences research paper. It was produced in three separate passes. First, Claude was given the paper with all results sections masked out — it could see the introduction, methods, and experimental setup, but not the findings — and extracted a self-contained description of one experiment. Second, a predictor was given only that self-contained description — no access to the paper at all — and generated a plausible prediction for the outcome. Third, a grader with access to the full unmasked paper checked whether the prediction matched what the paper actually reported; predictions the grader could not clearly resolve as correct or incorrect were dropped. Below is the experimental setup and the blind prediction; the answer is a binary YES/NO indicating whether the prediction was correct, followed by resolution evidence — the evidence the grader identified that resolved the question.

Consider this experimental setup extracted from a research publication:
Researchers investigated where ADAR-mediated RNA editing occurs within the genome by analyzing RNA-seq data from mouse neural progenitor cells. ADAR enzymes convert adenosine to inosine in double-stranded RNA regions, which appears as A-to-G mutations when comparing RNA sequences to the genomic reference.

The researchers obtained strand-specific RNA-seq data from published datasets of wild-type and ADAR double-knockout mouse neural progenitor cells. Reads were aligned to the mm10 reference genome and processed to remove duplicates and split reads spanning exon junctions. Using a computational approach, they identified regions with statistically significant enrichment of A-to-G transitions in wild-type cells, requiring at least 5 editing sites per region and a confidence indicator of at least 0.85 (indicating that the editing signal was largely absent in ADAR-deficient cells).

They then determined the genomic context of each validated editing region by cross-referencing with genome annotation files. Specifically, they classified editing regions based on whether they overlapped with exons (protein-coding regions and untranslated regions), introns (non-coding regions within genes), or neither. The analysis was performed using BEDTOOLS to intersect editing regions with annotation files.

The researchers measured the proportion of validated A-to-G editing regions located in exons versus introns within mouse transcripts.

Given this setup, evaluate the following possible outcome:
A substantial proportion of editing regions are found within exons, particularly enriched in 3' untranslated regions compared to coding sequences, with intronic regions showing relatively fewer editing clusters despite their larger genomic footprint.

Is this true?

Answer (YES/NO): NO